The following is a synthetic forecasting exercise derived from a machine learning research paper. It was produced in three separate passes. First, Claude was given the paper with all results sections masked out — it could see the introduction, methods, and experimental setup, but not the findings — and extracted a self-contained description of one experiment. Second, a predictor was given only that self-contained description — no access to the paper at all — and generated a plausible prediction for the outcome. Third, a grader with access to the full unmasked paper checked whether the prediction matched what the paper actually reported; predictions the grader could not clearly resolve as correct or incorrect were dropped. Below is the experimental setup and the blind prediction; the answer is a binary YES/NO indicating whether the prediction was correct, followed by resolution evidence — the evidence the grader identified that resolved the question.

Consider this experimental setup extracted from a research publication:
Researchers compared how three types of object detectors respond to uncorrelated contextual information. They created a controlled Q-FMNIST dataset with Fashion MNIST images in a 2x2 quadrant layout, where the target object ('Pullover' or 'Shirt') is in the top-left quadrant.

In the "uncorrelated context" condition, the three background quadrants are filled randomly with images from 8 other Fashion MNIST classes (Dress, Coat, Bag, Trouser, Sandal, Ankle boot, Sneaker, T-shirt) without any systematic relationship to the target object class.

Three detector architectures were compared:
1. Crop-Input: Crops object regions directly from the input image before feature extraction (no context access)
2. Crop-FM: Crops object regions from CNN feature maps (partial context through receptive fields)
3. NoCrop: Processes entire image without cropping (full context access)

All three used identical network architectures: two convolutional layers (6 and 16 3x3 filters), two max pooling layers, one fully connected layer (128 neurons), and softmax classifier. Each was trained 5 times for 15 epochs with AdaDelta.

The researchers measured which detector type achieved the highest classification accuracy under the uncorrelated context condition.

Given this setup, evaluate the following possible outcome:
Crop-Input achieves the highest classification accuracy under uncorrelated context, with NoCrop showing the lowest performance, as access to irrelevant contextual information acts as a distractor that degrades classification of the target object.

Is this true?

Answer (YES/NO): YES